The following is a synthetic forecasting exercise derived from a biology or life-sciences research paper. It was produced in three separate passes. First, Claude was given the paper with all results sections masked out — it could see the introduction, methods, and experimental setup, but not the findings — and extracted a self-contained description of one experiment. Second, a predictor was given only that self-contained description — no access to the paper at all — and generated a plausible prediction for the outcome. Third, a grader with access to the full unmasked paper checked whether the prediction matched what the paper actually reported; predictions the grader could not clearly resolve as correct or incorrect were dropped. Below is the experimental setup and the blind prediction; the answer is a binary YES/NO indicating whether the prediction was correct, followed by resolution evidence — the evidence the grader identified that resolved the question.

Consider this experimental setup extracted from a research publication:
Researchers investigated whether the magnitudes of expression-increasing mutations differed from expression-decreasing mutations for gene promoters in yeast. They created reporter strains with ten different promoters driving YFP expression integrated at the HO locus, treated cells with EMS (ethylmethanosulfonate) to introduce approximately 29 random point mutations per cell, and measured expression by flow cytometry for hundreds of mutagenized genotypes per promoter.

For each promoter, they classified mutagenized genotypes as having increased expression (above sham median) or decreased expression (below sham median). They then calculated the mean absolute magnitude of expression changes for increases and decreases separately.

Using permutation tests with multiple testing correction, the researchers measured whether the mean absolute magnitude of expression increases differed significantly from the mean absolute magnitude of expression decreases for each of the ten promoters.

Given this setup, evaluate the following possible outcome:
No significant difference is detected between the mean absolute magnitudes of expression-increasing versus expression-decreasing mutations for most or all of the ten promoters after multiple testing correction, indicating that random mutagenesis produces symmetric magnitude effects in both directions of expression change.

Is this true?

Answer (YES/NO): NO